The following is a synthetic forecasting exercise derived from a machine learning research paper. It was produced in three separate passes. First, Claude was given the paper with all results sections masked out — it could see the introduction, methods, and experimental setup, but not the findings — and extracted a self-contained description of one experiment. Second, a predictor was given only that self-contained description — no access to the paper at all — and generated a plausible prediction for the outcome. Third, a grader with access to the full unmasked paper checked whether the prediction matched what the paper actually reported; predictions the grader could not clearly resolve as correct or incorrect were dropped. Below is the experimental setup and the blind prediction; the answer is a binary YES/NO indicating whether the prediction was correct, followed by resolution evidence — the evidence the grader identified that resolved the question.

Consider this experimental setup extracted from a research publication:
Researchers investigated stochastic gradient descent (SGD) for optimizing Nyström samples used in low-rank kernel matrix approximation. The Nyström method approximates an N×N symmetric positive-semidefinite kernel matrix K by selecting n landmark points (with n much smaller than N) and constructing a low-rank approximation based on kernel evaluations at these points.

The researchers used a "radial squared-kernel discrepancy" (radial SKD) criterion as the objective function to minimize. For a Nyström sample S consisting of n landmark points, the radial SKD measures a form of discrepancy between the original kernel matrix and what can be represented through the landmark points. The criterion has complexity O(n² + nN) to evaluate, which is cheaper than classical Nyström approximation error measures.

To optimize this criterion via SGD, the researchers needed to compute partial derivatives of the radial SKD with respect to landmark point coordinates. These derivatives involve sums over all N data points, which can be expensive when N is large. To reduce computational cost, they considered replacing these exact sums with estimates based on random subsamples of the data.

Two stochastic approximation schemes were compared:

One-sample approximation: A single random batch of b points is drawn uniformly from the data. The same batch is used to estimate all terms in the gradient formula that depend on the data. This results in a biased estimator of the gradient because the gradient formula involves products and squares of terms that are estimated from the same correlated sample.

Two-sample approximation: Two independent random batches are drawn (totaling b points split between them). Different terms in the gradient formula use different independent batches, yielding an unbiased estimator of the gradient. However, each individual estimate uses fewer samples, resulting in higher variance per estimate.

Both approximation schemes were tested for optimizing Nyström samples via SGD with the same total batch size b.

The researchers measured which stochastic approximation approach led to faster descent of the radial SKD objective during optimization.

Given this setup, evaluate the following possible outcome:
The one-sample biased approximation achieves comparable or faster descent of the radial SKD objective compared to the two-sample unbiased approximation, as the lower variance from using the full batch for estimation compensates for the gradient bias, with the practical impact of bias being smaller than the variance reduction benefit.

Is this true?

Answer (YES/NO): YES